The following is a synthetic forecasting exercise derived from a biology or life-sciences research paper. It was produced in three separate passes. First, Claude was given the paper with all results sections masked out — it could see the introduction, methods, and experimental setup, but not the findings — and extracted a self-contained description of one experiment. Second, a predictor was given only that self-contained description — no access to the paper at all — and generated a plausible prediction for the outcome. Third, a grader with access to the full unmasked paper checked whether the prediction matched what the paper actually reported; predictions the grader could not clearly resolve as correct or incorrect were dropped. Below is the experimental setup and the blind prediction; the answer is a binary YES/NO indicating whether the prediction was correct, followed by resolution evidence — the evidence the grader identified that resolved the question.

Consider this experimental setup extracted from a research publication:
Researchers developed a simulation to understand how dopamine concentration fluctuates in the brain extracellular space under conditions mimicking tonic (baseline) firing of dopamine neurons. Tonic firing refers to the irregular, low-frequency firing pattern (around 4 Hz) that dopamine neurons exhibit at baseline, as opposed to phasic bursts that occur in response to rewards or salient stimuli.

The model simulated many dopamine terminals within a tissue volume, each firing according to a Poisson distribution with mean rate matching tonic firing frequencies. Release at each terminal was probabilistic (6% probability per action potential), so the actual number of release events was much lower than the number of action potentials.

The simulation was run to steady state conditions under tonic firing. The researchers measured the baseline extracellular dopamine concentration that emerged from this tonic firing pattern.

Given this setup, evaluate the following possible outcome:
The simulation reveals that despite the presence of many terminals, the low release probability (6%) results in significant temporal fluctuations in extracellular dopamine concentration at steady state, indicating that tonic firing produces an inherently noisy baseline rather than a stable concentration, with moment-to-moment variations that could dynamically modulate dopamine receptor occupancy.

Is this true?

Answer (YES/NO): NO